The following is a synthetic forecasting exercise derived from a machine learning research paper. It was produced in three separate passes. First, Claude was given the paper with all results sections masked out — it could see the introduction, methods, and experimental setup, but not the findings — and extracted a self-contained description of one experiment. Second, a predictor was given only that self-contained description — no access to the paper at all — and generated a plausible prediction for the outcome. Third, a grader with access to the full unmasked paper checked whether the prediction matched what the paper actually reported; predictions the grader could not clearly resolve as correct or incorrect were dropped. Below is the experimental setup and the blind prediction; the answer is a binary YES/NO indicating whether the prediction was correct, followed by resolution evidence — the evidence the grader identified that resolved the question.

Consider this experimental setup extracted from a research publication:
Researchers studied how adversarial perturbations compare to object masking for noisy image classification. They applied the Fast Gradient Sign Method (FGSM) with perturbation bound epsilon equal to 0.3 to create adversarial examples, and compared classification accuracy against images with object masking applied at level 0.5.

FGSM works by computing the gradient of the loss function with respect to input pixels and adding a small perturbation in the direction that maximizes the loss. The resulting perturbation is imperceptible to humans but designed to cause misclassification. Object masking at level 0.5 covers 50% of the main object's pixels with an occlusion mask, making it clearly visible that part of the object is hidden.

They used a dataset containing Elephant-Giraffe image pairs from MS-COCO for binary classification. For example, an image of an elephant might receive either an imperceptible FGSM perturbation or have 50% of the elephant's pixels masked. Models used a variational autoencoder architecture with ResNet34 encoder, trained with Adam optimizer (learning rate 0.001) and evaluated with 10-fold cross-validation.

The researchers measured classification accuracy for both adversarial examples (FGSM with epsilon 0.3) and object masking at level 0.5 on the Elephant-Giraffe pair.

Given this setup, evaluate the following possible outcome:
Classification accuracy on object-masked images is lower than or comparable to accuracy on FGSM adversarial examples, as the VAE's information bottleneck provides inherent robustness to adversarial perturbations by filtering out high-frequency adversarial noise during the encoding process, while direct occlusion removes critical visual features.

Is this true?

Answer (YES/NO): NO